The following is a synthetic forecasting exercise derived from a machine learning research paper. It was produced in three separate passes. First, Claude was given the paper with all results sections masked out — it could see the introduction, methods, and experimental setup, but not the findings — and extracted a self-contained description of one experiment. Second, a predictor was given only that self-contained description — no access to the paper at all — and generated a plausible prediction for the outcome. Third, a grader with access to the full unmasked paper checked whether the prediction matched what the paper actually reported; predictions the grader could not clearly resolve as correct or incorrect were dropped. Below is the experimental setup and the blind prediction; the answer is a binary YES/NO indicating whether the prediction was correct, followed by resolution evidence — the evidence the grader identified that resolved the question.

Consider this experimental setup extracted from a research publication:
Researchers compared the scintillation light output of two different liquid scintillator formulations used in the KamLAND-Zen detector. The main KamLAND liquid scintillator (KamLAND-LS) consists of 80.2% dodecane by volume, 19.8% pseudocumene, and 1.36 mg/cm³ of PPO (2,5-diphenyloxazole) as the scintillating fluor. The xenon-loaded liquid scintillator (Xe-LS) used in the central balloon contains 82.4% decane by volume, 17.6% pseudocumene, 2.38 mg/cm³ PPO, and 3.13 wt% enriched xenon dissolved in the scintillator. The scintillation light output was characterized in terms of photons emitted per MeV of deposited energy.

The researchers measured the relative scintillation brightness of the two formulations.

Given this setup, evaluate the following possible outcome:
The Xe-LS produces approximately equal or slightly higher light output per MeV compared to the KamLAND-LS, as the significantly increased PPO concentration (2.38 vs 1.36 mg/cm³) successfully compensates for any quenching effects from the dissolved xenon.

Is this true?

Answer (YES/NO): NO